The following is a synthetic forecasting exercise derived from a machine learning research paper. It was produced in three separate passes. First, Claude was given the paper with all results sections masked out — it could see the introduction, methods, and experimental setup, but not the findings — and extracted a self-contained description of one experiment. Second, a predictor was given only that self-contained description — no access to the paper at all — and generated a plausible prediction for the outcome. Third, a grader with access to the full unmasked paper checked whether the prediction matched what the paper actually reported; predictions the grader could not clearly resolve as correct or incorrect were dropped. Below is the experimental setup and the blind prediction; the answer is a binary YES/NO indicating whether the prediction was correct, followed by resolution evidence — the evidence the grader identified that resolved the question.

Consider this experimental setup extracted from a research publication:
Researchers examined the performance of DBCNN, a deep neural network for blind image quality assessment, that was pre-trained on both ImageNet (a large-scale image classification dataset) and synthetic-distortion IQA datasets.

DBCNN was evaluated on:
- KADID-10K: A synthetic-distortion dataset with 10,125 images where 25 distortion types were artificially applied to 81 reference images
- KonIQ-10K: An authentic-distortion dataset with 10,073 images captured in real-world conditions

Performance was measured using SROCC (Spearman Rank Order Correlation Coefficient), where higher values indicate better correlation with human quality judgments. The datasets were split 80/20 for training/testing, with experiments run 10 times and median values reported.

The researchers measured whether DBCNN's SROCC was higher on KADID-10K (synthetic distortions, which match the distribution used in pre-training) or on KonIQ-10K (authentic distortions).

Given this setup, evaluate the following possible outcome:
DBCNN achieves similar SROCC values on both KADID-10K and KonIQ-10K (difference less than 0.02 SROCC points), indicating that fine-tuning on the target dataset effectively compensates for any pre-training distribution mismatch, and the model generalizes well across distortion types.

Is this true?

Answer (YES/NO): NO